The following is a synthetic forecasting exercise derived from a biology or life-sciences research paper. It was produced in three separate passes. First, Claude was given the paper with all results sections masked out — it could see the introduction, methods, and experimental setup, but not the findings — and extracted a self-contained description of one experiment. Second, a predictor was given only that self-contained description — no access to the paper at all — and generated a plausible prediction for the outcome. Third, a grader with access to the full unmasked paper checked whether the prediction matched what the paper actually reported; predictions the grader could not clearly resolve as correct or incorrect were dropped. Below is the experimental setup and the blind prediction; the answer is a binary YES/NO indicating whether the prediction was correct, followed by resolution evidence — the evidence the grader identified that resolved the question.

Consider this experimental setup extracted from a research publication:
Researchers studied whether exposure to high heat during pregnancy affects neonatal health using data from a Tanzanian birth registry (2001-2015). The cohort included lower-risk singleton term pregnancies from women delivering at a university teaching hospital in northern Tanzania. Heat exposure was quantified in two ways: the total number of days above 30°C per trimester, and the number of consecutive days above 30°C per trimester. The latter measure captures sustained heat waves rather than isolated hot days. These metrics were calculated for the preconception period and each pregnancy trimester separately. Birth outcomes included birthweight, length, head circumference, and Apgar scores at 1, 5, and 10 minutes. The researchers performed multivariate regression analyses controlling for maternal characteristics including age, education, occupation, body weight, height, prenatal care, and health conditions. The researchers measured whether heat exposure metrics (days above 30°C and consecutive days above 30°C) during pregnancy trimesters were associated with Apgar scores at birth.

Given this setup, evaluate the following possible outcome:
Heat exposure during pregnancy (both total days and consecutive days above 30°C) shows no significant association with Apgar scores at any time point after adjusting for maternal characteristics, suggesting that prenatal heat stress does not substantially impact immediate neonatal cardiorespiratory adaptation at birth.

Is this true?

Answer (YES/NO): YES